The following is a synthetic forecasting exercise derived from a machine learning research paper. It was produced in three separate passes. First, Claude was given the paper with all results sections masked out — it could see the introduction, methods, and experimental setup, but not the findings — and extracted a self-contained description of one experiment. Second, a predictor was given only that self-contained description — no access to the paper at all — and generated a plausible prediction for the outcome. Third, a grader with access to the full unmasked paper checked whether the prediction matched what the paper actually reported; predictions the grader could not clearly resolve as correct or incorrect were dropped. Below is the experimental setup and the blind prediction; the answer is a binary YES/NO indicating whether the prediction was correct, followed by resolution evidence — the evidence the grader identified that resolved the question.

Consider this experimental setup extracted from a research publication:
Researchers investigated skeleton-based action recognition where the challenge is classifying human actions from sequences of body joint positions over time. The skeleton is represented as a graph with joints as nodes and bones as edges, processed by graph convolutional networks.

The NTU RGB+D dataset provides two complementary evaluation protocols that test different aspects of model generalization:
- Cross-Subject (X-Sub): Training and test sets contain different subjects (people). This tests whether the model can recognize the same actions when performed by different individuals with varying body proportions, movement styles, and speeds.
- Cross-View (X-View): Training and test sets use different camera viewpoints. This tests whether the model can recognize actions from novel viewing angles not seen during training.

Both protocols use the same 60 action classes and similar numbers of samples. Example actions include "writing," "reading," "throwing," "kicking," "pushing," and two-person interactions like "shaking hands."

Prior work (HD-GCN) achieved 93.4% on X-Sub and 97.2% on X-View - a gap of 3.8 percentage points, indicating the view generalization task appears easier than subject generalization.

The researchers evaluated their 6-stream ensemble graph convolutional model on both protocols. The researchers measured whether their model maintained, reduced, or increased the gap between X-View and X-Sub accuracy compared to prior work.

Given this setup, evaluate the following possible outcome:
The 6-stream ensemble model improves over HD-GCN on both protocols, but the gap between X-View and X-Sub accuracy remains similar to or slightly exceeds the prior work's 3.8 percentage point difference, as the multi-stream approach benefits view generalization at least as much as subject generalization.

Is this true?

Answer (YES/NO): YES